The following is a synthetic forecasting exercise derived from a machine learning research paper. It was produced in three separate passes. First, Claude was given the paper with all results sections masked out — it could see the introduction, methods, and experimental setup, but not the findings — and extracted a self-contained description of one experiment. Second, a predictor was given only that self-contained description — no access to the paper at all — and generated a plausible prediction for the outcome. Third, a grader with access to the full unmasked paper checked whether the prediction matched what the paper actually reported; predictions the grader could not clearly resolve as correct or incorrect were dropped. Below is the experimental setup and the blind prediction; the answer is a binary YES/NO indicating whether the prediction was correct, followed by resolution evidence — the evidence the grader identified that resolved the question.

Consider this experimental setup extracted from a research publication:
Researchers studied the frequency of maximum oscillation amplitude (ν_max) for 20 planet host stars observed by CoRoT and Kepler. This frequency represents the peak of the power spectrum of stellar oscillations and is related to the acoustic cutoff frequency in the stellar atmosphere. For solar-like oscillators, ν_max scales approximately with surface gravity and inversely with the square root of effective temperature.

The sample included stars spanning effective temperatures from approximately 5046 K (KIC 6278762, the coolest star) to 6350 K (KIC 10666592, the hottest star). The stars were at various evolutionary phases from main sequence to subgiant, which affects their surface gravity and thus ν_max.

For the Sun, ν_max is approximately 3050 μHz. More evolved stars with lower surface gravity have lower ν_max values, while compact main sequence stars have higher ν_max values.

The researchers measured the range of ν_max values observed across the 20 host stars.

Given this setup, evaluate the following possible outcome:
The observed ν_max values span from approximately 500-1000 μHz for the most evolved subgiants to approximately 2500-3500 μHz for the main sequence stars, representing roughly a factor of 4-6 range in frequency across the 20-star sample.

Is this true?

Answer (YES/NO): NO